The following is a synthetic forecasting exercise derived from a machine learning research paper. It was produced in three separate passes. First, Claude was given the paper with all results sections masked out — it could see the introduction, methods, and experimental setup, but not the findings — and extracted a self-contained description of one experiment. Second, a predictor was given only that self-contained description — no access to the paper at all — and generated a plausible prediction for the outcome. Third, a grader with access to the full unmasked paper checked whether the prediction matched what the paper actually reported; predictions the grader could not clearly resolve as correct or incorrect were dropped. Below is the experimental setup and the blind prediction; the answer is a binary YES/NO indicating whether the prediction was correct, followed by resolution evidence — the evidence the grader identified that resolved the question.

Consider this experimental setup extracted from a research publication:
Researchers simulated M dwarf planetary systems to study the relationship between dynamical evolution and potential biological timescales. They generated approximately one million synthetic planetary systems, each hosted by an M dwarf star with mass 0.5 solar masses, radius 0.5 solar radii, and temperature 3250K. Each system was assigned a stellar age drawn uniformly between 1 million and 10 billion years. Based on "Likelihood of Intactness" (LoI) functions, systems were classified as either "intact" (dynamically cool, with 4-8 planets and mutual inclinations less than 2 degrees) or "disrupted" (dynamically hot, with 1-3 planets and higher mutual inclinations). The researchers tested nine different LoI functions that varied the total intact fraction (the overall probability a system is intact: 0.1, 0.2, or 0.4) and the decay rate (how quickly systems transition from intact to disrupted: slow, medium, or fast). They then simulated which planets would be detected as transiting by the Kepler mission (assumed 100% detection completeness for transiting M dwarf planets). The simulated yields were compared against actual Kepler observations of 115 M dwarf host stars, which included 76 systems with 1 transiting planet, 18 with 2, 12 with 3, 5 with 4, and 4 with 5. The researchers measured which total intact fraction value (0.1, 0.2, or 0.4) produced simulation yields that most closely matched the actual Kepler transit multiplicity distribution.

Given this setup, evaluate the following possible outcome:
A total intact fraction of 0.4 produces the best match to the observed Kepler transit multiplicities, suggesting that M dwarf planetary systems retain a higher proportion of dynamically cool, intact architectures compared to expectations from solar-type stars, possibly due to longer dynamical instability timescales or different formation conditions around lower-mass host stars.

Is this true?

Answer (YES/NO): YES